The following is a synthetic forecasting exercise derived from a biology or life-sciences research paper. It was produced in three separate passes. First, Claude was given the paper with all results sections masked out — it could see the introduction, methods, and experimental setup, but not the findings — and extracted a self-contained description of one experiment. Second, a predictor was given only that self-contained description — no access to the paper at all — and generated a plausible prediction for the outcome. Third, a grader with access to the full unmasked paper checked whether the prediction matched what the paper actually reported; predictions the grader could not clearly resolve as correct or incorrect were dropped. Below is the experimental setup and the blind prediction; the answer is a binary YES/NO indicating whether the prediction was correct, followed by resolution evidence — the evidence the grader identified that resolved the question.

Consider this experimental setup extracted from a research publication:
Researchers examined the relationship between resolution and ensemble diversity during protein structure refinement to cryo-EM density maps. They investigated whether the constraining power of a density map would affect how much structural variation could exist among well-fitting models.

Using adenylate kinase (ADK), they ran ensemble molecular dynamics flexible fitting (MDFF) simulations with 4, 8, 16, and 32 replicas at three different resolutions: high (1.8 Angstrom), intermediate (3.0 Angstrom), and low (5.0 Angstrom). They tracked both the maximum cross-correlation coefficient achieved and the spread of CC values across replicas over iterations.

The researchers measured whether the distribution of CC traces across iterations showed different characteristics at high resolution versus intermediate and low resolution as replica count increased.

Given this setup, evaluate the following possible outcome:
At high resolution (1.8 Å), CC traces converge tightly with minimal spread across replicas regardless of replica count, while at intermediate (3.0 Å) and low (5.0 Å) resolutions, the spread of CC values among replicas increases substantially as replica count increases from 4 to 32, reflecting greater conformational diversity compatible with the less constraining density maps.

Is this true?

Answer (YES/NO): NO